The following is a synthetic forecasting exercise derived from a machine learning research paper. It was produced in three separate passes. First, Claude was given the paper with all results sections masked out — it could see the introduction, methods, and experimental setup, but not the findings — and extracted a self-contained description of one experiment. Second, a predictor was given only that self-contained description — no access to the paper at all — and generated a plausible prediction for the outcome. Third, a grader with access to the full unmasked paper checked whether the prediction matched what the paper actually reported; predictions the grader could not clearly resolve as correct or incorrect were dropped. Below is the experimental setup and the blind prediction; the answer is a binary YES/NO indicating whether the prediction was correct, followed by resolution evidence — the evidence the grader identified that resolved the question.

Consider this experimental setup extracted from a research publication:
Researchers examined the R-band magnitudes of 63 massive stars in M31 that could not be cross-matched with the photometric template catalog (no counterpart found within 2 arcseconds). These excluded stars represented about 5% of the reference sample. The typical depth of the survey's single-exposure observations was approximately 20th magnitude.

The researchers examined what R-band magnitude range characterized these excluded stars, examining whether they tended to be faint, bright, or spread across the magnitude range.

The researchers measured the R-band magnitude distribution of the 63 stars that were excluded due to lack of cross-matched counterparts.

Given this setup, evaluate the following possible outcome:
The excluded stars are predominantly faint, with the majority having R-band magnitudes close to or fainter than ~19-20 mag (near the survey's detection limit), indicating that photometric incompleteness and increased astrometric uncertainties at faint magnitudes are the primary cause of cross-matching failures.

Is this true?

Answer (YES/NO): YES